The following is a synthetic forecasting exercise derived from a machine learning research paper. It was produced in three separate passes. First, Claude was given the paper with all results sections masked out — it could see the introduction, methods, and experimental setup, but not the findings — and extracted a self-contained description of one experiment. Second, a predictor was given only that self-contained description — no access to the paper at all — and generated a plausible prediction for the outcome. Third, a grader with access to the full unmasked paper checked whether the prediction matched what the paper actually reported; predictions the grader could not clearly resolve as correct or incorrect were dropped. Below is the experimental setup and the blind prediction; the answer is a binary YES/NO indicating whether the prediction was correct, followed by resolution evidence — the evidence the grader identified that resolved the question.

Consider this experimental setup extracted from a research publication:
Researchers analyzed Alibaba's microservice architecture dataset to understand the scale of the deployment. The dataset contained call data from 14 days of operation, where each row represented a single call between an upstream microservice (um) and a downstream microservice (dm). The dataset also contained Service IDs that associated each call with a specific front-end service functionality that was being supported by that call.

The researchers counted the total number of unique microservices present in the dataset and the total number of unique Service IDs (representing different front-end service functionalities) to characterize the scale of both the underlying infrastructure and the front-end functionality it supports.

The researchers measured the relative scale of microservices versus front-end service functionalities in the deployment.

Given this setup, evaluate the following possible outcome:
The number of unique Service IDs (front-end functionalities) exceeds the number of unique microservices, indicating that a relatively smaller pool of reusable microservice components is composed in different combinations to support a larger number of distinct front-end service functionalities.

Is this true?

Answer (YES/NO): YES